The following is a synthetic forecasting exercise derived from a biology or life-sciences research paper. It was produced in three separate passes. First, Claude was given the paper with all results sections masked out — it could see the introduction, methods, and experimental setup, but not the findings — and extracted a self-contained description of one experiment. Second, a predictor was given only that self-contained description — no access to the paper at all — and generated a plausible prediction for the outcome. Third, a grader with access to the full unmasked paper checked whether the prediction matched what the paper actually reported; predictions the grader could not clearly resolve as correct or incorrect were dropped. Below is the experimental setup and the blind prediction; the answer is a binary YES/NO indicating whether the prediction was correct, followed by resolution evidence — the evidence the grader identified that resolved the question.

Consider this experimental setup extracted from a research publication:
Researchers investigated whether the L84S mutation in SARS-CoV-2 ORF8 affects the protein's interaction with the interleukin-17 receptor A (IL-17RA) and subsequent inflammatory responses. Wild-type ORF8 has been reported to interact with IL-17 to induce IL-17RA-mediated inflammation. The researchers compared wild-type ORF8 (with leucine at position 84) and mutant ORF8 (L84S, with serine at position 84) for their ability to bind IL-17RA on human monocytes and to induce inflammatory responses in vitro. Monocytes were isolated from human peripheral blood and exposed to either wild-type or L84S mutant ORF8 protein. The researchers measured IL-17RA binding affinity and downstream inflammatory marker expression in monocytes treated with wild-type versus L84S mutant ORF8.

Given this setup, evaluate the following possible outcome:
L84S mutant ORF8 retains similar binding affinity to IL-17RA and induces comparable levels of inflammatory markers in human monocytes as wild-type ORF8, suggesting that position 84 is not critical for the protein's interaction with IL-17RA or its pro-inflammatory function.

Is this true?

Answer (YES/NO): NO